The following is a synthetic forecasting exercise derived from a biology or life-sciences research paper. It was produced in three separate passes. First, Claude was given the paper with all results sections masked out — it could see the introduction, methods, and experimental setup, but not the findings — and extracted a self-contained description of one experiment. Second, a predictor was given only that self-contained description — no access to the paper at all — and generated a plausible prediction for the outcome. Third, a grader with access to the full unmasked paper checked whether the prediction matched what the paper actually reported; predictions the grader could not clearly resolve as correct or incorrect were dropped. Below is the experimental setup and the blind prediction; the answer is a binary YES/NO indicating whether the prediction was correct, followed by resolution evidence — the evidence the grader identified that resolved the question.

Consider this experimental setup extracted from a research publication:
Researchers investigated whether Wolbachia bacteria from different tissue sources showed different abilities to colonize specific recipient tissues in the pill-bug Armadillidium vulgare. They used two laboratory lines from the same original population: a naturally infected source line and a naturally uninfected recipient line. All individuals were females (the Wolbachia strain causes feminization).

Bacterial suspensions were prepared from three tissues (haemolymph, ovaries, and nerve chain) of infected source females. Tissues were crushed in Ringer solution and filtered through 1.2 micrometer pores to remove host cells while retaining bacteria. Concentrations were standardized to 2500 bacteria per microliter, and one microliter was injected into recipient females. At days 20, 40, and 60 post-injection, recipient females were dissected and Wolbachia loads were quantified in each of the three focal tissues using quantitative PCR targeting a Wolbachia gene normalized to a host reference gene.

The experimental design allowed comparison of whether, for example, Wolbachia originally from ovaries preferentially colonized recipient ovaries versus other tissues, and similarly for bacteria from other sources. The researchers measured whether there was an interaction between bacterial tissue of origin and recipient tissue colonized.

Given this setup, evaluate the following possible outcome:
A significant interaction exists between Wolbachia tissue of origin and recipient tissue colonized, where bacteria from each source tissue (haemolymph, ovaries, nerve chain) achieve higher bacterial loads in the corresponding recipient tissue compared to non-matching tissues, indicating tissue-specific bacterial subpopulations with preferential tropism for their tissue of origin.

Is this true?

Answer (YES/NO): NO